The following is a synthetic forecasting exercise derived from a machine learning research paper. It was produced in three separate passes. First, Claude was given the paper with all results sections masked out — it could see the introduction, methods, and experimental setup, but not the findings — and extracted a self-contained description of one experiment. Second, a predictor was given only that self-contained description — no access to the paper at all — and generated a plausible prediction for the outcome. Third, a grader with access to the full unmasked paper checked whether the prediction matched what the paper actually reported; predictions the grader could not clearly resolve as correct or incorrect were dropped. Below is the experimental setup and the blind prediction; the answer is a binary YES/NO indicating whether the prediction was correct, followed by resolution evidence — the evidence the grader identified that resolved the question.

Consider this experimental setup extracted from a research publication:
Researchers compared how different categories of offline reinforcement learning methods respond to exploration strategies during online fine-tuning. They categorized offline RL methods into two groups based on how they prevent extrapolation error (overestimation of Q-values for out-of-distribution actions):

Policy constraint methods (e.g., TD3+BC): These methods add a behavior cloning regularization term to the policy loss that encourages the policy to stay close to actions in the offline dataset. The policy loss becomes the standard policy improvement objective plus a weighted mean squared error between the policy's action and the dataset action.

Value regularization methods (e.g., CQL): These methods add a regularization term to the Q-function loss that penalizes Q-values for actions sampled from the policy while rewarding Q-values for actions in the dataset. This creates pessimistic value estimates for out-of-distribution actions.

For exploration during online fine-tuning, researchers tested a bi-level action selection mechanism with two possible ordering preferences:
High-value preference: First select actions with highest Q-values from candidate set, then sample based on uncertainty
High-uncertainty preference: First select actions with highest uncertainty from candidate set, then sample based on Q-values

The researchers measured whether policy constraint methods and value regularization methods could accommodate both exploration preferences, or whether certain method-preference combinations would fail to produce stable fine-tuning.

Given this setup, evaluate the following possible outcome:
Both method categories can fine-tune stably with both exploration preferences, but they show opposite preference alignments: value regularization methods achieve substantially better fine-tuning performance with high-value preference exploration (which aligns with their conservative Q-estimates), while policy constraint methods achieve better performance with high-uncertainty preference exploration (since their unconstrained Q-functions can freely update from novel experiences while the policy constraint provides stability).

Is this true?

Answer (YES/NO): NO